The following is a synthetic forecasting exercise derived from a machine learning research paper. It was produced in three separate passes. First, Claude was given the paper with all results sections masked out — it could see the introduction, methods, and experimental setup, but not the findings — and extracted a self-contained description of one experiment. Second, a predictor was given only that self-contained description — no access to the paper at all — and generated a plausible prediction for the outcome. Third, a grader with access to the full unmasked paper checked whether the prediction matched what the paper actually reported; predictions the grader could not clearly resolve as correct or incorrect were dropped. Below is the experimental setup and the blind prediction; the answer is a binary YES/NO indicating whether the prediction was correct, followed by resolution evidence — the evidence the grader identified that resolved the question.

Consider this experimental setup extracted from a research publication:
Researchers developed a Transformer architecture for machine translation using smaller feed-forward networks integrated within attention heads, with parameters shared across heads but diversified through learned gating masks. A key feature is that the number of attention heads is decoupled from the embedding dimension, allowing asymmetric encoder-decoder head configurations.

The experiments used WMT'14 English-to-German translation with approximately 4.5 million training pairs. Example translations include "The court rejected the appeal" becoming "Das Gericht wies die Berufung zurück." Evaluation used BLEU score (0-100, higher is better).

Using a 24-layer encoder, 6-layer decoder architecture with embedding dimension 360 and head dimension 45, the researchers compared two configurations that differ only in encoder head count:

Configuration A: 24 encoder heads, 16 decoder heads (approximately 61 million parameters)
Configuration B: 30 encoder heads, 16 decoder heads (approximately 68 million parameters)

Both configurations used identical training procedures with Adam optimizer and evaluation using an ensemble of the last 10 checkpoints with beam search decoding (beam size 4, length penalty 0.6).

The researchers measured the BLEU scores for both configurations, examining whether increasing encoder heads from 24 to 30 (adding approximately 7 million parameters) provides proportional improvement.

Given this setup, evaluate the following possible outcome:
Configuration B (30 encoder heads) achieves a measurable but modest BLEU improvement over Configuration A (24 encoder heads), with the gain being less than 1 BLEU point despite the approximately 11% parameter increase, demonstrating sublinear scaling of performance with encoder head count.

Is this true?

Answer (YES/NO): YES